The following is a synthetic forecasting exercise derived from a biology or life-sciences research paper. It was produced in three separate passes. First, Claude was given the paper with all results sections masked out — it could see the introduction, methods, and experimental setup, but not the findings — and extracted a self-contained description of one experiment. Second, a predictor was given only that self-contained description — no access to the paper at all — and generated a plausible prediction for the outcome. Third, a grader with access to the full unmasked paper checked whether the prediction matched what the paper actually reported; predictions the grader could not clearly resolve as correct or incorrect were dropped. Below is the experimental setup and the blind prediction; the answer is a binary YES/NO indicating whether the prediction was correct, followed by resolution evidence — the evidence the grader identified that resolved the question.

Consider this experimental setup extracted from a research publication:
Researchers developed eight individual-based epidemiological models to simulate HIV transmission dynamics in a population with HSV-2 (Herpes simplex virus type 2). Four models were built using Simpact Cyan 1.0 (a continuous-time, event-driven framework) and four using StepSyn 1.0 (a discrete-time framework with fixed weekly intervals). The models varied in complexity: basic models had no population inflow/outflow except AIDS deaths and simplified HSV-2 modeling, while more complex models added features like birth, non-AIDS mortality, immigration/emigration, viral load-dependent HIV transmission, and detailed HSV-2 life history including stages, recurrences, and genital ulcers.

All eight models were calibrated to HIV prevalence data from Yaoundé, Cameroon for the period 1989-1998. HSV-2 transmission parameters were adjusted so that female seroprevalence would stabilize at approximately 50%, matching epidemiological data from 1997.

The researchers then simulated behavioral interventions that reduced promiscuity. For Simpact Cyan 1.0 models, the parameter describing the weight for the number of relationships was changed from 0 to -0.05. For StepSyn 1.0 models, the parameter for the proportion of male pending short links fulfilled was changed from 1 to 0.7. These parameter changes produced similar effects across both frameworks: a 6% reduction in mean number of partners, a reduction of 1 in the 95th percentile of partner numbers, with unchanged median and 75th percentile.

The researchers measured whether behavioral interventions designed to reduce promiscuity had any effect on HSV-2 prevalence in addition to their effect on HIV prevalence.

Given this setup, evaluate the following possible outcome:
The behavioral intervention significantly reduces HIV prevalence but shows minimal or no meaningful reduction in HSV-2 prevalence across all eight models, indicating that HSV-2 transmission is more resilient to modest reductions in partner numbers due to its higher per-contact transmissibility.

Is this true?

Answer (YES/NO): NO